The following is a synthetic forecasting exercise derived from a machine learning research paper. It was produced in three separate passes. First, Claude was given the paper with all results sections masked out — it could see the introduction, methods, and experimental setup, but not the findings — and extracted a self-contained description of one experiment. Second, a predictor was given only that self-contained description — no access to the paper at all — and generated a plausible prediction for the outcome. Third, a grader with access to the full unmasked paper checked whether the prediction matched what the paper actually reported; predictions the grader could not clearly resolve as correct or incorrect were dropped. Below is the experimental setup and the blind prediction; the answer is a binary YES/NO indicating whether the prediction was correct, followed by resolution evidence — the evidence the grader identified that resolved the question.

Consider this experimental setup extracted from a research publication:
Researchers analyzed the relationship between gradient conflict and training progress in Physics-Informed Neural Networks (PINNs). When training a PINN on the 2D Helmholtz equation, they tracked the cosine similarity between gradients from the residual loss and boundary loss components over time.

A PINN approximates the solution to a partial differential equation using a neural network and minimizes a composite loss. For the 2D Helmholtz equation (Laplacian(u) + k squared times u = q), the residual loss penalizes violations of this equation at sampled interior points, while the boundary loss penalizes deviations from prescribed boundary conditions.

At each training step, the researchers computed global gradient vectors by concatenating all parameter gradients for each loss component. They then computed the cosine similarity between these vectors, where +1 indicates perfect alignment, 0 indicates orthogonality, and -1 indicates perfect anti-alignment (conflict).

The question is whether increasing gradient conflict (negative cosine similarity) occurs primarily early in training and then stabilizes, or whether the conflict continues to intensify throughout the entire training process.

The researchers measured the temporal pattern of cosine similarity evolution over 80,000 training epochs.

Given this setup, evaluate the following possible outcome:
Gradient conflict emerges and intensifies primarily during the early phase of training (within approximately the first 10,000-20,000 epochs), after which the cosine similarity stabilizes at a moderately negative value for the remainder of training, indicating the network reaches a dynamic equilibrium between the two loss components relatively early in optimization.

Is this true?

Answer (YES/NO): NO